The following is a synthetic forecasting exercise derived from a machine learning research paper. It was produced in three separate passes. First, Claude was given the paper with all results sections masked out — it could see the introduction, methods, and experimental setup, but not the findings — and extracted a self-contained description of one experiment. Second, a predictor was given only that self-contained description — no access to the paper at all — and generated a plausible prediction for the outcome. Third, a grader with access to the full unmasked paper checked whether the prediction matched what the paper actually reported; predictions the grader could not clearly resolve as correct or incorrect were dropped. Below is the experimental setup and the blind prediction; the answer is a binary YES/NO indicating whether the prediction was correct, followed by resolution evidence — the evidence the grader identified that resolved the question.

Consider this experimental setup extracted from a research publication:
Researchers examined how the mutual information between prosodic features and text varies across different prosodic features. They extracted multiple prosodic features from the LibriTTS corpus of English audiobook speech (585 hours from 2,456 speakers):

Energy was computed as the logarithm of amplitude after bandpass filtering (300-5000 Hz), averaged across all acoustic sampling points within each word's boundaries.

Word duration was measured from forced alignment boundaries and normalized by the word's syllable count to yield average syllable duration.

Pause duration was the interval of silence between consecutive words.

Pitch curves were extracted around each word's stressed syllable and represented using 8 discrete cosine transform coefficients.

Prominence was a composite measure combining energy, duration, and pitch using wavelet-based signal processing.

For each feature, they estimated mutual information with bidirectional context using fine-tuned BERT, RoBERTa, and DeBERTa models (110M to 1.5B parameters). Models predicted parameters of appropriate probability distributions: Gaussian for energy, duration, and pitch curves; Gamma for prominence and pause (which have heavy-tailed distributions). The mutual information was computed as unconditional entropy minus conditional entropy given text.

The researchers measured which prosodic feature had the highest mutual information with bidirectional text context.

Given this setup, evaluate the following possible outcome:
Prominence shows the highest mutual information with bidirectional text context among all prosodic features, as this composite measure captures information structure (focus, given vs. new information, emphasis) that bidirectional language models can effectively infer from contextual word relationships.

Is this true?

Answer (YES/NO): NO